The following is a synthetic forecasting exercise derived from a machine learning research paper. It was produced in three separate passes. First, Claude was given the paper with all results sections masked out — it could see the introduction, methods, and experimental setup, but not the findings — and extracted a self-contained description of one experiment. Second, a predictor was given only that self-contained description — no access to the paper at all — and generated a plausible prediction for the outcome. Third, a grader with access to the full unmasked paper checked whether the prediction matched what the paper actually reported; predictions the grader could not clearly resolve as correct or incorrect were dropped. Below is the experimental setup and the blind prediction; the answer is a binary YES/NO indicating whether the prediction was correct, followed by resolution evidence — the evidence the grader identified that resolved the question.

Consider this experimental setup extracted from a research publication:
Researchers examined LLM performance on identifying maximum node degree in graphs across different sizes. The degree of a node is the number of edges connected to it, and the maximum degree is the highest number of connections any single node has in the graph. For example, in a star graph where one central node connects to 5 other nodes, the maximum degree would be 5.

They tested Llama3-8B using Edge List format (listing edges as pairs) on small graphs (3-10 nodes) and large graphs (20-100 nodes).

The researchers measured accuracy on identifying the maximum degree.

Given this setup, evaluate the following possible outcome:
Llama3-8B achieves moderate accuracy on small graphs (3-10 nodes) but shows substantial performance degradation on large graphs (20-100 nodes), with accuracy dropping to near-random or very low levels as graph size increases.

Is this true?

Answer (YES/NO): YES